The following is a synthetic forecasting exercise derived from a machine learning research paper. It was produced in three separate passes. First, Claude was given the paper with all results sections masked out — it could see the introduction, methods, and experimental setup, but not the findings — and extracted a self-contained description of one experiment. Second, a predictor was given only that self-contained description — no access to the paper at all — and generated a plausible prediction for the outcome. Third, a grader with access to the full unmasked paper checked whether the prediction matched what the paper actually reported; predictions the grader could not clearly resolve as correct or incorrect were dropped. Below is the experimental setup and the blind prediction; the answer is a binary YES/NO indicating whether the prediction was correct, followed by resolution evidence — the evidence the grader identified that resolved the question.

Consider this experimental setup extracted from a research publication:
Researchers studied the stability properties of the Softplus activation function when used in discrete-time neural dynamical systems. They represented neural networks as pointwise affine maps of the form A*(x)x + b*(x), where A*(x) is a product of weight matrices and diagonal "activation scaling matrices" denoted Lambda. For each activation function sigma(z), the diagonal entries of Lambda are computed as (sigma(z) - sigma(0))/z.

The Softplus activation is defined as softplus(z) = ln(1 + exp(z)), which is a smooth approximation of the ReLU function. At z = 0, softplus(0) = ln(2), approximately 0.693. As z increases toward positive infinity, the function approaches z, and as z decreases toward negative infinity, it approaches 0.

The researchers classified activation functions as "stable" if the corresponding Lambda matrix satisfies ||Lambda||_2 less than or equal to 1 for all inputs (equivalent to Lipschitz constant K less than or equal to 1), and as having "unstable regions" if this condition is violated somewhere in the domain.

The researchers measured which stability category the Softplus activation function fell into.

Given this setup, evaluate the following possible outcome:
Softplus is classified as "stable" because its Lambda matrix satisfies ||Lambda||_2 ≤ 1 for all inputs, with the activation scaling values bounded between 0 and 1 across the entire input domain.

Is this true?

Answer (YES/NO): NO